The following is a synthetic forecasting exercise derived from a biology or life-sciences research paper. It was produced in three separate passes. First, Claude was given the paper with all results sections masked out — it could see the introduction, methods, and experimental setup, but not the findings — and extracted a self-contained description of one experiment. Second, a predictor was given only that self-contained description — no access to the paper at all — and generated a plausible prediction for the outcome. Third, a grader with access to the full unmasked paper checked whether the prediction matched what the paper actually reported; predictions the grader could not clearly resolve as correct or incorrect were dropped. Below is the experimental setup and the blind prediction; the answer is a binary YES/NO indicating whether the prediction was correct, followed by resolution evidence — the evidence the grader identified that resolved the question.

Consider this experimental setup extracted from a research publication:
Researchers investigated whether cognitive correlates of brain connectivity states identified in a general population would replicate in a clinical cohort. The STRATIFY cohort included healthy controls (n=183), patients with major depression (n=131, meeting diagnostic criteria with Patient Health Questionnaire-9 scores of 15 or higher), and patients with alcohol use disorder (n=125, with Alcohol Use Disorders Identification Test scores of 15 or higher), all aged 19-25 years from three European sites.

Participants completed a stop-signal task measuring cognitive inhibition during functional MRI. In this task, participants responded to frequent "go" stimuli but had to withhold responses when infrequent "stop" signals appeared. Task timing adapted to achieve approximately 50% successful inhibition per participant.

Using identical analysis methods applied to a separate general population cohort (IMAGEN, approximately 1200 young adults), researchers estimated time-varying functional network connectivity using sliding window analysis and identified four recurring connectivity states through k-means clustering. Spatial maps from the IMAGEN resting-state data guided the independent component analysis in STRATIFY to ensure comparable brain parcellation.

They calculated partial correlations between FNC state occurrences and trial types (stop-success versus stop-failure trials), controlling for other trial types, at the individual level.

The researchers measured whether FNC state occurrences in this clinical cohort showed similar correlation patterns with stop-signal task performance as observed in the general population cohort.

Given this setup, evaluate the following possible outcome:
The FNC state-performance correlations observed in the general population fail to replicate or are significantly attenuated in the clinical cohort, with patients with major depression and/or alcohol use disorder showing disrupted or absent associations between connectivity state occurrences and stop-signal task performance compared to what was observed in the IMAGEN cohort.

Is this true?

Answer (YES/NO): NO